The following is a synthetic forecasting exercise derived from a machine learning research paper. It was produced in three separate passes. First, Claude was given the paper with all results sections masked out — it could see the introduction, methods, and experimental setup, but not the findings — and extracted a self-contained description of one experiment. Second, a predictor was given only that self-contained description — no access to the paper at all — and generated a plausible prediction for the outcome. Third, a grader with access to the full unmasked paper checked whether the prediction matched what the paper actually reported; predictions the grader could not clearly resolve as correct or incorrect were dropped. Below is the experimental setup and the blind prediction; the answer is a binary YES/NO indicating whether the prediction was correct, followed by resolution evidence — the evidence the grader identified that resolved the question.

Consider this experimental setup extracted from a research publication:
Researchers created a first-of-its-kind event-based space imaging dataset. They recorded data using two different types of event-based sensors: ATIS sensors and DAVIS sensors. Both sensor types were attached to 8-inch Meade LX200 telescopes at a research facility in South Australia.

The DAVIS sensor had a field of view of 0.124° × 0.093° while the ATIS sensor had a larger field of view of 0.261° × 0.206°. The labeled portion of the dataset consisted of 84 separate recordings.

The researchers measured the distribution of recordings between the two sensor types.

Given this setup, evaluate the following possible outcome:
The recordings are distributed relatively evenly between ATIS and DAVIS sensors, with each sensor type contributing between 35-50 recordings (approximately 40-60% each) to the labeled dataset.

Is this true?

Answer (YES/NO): YES